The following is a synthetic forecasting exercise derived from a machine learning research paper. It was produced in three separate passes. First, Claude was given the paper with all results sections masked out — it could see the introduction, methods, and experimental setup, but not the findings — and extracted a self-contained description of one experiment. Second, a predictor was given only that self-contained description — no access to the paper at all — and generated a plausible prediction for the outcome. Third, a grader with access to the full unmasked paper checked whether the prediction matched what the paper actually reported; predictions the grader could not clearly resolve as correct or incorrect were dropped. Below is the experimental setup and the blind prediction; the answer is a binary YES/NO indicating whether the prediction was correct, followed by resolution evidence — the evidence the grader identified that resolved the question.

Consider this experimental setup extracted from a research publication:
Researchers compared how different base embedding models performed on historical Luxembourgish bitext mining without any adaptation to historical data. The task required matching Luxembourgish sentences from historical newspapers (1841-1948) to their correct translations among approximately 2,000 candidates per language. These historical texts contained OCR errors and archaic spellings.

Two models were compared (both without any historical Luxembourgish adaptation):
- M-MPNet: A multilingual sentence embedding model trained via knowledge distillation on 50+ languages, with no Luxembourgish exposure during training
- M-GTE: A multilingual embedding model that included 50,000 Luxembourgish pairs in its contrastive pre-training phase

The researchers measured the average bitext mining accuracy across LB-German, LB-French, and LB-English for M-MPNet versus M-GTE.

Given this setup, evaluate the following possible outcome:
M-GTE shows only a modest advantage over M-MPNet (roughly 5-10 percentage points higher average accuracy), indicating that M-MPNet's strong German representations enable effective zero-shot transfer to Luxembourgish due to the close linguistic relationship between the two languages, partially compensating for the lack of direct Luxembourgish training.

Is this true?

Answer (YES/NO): NO